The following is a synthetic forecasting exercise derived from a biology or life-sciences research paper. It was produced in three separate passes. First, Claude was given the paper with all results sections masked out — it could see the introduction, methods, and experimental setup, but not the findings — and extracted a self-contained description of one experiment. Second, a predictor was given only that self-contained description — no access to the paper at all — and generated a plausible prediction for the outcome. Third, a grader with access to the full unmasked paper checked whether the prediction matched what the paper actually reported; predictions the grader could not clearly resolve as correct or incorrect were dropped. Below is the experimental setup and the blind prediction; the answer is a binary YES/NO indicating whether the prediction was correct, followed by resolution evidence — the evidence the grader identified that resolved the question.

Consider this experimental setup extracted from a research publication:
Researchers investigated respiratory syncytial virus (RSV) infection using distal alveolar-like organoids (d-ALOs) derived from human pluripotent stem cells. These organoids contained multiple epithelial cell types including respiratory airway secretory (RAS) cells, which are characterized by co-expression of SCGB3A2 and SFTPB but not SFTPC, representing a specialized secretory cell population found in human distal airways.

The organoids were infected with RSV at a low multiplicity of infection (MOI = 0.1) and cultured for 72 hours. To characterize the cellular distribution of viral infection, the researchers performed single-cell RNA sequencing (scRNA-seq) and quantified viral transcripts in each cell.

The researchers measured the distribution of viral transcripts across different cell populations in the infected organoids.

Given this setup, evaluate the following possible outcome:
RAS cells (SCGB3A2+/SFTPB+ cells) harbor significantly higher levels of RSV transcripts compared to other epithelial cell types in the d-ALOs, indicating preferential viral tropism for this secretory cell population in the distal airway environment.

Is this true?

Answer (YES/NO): NO